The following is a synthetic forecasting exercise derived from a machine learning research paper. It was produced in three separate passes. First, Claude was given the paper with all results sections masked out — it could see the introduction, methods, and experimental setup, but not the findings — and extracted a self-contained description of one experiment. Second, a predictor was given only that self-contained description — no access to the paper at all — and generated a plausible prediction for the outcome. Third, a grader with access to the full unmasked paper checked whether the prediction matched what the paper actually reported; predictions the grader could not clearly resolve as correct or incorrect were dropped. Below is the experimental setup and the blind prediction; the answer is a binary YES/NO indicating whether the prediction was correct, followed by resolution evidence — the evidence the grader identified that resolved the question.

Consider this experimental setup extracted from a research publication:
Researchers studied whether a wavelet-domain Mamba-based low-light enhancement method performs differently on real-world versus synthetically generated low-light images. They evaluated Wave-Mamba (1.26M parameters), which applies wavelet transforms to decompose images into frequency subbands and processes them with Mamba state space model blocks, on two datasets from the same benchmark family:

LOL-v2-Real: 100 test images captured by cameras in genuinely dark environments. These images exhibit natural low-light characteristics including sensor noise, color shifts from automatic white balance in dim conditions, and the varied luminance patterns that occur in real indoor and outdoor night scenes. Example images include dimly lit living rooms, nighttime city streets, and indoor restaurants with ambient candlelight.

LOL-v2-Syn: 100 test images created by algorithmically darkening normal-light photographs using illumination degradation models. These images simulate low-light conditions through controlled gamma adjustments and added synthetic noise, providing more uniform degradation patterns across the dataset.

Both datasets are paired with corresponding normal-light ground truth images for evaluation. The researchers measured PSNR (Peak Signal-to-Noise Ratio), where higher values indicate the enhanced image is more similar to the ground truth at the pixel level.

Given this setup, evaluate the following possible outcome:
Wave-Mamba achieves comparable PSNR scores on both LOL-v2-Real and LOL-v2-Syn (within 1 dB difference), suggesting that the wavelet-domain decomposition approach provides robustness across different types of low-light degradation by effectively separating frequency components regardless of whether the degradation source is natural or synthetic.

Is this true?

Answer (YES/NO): NO